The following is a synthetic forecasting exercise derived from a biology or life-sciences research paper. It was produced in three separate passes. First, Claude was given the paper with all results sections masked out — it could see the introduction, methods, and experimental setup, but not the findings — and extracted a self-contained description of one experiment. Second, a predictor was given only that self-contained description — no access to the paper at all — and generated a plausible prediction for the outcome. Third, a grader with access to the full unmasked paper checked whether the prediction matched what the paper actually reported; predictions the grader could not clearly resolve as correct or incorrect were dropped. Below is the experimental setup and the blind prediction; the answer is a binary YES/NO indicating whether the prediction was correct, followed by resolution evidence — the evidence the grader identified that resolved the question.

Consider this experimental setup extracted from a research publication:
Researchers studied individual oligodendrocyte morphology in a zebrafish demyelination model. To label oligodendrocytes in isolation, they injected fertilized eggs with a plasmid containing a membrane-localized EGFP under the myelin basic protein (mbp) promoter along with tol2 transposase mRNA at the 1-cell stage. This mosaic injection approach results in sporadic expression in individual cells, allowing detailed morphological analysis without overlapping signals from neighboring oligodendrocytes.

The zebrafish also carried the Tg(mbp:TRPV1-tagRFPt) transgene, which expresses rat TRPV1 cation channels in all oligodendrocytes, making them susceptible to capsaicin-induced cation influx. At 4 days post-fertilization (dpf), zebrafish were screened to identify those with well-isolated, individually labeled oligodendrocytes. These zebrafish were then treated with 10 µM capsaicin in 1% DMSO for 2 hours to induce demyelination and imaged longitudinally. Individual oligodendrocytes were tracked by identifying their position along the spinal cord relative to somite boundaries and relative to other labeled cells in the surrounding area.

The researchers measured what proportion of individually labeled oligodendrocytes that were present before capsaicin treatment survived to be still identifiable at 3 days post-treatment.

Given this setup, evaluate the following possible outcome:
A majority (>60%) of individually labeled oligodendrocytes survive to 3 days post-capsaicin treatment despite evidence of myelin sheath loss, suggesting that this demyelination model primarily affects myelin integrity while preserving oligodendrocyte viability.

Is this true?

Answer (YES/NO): YES